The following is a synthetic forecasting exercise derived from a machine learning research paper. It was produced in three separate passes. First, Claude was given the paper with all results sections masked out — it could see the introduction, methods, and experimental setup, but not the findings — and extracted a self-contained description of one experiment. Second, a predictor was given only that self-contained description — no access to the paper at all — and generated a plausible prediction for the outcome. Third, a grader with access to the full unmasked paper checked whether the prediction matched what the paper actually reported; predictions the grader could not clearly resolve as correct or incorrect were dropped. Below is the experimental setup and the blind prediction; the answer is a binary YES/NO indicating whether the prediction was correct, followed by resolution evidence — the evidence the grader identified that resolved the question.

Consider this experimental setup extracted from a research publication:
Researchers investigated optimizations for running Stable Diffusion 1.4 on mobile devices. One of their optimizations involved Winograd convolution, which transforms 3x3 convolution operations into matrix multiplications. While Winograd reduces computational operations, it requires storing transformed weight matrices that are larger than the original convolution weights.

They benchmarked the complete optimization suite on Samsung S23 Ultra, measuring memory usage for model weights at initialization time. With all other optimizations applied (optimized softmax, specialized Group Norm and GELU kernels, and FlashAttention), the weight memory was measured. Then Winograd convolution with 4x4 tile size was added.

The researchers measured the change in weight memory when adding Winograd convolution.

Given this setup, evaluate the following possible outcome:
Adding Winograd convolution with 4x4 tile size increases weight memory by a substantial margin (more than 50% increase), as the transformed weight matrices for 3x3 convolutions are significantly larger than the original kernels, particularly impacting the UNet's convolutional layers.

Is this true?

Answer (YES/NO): NO